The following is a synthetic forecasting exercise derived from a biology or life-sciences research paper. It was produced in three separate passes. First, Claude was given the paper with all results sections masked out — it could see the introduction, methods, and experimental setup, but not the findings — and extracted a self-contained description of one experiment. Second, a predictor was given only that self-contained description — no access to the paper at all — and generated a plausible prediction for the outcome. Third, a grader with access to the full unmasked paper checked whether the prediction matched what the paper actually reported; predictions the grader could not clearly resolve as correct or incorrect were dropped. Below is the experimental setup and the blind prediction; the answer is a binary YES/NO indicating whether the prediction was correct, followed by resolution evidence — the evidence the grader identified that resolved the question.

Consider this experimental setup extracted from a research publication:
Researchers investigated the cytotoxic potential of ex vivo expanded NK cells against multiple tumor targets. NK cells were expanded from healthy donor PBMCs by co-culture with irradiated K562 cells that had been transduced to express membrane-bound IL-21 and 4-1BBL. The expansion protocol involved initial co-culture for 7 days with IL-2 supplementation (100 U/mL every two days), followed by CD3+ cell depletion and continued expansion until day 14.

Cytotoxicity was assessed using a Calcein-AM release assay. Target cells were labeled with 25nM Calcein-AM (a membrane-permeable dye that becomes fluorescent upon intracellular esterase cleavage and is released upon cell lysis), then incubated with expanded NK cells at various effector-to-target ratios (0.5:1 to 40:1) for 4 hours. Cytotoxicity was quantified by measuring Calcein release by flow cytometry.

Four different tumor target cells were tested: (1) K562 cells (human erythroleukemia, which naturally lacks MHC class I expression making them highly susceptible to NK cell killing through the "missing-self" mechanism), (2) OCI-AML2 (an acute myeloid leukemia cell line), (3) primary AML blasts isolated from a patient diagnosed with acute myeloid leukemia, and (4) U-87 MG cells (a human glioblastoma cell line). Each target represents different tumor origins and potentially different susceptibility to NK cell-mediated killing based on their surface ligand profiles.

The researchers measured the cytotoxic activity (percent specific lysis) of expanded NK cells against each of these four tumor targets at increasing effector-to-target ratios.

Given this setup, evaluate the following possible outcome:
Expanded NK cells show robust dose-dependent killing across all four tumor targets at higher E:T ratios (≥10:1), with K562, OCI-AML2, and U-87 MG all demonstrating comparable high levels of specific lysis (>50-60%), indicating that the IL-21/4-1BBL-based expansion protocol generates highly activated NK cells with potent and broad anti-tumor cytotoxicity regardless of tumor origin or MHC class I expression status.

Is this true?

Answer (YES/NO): NO